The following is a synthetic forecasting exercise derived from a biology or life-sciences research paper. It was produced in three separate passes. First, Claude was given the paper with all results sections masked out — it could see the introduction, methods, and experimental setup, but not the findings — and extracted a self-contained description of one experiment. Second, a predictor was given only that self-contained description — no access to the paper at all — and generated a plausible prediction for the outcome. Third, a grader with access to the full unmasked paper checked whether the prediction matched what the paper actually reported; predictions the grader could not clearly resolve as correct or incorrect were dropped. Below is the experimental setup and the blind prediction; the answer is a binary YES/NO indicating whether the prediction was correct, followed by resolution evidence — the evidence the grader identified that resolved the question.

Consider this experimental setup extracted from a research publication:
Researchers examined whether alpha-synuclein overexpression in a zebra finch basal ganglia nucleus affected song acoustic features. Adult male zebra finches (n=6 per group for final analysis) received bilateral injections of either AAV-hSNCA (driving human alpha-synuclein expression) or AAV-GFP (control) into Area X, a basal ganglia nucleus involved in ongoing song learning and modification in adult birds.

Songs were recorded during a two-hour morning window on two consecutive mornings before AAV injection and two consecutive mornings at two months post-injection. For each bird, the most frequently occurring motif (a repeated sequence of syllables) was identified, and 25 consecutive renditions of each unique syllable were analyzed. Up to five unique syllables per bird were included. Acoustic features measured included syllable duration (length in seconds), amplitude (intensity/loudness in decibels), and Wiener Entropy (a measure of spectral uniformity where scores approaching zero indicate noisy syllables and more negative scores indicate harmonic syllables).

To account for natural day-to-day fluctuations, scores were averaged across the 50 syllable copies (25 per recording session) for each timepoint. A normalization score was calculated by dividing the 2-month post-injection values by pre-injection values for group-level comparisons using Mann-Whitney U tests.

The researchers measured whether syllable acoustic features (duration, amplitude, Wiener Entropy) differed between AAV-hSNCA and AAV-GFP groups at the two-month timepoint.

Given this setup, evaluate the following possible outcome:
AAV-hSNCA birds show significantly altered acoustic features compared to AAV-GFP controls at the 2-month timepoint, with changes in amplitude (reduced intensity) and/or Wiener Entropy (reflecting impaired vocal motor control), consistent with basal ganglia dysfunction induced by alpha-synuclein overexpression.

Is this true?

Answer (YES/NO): NO